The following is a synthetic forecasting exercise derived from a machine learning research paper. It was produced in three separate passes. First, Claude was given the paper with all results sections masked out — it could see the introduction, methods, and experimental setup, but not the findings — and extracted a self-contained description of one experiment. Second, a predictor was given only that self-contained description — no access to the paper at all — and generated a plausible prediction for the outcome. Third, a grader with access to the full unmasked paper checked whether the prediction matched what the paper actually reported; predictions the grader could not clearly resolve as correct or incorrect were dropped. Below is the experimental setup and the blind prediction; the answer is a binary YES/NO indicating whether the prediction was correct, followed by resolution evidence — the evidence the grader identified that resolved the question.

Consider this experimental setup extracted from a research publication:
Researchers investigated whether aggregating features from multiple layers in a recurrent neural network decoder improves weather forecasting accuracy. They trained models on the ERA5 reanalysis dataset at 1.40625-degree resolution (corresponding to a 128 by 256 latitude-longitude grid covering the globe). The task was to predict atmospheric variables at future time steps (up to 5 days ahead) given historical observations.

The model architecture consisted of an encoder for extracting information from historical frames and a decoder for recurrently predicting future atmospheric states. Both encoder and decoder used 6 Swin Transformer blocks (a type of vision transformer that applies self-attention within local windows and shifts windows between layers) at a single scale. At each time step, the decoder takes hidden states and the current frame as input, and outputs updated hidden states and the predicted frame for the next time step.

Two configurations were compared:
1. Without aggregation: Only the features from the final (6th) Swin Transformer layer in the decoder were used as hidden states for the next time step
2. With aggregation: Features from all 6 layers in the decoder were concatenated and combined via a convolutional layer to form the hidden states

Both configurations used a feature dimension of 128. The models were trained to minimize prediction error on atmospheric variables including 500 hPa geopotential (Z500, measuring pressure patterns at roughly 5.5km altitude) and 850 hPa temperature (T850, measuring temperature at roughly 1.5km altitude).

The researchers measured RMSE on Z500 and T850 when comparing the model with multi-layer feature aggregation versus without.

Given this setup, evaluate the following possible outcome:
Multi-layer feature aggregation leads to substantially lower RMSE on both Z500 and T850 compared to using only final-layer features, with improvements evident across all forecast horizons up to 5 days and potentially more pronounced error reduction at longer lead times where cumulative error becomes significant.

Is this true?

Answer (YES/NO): NO